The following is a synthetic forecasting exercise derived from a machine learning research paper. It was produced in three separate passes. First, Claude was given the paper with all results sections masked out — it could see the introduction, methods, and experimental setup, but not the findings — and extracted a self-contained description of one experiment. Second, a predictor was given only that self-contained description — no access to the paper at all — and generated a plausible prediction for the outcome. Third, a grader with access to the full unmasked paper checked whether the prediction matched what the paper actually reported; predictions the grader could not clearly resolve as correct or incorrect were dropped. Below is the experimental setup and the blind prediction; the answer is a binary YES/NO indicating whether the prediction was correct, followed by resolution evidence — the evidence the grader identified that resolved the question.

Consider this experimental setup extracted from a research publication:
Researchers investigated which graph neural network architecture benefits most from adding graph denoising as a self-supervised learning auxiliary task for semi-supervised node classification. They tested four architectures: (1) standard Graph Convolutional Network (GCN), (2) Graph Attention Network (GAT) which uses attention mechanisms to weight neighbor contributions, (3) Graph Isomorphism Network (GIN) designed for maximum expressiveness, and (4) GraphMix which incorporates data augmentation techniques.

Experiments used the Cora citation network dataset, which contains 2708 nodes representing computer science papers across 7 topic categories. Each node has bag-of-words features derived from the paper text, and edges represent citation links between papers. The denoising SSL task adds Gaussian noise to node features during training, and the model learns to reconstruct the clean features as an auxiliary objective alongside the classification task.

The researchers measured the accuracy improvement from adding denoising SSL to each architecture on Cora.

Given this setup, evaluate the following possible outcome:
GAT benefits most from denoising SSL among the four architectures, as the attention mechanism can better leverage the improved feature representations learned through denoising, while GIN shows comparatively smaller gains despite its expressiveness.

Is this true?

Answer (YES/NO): NO